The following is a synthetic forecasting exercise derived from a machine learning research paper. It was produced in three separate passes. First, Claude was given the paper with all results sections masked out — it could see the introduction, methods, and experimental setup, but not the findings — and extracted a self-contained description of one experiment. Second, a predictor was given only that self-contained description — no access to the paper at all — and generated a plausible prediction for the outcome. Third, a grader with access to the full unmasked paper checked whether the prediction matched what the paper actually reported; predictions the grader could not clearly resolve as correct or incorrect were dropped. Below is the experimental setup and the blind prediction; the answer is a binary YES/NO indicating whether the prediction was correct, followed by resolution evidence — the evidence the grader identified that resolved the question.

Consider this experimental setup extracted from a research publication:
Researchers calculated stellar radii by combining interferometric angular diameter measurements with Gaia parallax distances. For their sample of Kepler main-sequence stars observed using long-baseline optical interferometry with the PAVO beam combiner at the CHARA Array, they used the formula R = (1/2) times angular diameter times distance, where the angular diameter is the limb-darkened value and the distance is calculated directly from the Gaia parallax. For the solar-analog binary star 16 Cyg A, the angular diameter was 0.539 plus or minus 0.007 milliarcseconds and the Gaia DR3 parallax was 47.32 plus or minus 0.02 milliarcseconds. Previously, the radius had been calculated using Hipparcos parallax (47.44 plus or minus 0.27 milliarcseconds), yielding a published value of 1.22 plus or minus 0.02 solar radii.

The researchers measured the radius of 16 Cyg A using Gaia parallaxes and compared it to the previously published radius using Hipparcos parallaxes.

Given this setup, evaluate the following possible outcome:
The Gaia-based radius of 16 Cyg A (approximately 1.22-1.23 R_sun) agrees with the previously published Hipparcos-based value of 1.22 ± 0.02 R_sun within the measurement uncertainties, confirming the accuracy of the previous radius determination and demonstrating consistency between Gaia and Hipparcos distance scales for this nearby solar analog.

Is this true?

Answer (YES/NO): YES